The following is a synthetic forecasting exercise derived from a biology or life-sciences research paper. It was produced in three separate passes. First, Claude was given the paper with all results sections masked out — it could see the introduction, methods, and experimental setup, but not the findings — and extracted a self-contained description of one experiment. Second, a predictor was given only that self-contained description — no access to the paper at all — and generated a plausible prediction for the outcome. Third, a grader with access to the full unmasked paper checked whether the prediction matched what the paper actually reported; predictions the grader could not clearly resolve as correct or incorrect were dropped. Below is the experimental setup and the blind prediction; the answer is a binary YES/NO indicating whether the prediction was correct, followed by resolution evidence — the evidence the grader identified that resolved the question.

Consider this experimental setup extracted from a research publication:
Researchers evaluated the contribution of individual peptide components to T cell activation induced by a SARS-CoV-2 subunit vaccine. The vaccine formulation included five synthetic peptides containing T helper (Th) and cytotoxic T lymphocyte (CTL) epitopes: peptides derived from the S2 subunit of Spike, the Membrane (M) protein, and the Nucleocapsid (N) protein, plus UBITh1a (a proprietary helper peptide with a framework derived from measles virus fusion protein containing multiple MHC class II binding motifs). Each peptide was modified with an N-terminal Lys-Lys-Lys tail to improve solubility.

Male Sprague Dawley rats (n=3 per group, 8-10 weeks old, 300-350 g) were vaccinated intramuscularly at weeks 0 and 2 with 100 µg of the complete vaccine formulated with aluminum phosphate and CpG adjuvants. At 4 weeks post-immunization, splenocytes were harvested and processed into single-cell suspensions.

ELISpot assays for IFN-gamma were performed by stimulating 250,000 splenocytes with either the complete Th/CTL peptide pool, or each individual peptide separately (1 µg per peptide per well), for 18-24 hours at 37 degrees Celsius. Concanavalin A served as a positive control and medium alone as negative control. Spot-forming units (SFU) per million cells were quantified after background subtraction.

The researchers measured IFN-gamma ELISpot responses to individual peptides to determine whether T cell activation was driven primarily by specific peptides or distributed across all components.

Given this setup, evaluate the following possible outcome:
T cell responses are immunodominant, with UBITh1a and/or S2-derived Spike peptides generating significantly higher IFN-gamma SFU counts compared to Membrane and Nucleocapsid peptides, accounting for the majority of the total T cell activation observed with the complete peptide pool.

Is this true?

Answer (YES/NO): NO